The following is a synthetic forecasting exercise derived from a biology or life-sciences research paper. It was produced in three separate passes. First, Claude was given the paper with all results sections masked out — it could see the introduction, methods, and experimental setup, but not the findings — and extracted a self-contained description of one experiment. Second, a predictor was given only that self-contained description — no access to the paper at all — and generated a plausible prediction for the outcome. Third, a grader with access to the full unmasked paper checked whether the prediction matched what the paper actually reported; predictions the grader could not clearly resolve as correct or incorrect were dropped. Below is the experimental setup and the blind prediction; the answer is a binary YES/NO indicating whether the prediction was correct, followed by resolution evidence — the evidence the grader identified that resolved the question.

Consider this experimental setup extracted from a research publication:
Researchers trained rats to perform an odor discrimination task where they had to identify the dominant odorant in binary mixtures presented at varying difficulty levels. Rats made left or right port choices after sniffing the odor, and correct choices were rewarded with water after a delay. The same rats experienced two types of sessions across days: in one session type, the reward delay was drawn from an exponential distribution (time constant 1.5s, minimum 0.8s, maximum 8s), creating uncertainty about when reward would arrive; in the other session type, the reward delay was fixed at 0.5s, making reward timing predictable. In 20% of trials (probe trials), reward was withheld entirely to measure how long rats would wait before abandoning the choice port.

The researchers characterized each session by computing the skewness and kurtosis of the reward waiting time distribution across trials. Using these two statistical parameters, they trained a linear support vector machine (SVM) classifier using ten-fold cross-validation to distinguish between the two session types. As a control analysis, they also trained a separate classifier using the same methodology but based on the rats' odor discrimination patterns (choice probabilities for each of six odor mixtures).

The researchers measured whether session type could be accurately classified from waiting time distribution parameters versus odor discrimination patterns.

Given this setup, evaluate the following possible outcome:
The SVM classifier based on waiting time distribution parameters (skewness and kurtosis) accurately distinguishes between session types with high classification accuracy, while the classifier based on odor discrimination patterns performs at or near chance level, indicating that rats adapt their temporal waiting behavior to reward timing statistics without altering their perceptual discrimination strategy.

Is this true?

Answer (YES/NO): YES